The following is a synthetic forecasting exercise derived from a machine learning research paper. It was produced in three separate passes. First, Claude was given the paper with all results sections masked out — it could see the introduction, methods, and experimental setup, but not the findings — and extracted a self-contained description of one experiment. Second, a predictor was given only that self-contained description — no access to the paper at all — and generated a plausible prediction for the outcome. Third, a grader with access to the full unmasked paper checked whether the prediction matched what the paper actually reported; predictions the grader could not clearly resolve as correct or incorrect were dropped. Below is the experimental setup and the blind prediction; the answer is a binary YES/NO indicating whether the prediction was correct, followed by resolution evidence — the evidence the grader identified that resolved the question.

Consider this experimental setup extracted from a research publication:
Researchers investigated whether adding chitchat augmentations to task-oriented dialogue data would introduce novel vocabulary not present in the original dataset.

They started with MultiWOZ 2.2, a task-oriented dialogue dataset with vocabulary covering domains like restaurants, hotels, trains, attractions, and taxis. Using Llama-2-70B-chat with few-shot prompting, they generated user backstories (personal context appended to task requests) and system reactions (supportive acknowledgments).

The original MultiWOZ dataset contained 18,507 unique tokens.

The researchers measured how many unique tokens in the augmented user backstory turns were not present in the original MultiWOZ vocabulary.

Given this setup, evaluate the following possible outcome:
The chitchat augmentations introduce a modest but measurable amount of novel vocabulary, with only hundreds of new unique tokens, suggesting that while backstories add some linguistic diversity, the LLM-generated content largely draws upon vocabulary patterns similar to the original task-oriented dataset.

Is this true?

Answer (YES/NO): NO